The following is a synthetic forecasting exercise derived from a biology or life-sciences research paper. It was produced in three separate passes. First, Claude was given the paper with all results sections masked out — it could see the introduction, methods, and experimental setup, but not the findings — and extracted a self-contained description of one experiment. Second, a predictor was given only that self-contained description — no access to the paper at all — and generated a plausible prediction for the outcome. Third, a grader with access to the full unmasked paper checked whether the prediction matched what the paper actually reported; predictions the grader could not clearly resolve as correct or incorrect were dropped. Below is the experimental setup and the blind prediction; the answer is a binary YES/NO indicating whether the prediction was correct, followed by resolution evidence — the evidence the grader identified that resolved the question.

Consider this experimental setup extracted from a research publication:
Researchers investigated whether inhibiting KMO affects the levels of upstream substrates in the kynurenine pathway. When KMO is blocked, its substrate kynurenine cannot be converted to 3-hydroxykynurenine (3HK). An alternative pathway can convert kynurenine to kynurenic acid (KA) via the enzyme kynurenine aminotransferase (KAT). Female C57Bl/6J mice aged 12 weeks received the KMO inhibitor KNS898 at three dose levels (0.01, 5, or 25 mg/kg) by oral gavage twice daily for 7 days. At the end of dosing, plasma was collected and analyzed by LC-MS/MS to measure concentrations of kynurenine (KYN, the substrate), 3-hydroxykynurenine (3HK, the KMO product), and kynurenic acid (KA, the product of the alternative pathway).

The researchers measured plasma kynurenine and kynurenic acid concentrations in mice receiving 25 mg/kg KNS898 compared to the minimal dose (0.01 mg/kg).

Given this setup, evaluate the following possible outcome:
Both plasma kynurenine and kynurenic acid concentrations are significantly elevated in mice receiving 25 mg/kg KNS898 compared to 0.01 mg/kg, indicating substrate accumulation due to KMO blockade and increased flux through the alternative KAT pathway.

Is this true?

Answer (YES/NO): YES